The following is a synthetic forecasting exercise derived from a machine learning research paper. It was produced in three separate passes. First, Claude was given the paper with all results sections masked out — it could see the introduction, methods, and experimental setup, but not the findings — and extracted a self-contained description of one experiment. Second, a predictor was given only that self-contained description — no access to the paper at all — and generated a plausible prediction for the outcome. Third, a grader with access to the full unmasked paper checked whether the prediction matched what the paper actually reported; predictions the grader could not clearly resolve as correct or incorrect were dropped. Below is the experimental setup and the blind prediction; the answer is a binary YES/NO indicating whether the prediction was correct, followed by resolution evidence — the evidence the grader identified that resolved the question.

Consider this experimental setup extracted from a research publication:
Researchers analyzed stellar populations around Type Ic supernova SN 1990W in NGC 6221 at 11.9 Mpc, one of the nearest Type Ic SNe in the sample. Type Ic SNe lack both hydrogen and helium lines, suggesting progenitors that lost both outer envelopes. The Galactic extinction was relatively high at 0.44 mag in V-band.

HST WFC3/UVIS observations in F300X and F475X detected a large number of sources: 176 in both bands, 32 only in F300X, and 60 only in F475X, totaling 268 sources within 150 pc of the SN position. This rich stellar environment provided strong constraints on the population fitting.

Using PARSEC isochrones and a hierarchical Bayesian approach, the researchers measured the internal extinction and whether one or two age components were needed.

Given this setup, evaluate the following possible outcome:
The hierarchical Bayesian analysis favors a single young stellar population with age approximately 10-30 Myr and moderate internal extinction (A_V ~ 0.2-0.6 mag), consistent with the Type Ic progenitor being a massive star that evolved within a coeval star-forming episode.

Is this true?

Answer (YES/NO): NO